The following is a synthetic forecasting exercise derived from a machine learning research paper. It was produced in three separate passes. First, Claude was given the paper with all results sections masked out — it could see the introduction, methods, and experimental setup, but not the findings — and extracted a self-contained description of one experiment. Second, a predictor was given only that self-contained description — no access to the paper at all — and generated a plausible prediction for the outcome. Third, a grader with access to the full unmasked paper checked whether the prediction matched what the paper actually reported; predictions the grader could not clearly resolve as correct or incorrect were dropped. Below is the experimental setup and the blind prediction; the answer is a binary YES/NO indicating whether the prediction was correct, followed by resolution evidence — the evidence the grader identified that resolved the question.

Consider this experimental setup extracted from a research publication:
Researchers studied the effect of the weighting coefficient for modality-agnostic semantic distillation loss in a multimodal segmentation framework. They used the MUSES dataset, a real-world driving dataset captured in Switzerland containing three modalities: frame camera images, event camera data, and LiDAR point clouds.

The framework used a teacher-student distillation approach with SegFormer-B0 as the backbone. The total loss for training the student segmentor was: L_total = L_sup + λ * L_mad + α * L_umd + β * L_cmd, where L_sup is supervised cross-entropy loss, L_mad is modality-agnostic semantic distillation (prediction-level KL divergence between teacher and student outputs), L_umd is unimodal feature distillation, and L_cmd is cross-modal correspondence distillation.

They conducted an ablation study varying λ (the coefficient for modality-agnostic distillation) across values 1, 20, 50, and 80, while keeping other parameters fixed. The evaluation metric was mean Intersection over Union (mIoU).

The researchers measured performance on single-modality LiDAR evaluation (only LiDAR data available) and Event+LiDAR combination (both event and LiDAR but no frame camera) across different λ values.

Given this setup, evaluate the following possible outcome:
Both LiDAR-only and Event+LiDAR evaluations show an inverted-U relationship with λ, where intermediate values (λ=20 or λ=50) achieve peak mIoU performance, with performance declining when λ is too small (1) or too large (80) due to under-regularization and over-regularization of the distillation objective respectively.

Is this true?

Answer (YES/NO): NO